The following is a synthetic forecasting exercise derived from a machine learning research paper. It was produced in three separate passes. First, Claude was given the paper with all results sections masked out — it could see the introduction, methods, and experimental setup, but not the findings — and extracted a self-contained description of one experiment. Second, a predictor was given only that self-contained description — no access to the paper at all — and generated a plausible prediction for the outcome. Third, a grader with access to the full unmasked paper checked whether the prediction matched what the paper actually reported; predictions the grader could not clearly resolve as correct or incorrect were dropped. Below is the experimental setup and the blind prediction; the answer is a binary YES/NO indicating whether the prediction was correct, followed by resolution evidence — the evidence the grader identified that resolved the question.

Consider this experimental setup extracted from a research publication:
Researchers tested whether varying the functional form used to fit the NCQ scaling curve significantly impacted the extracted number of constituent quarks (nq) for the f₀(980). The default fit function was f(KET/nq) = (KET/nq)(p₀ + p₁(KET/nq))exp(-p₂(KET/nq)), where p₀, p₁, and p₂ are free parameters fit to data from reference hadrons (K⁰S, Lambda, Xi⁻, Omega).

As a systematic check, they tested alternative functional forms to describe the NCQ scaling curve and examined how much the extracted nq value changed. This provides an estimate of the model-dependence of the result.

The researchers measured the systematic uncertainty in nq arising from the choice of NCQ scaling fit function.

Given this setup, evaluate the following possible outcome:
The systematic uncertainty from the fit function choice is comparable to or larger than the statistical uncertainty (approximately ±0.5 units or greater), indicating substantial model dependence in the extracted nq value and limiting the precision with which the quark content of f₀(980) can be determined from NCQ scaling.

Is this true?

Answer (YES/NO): NO